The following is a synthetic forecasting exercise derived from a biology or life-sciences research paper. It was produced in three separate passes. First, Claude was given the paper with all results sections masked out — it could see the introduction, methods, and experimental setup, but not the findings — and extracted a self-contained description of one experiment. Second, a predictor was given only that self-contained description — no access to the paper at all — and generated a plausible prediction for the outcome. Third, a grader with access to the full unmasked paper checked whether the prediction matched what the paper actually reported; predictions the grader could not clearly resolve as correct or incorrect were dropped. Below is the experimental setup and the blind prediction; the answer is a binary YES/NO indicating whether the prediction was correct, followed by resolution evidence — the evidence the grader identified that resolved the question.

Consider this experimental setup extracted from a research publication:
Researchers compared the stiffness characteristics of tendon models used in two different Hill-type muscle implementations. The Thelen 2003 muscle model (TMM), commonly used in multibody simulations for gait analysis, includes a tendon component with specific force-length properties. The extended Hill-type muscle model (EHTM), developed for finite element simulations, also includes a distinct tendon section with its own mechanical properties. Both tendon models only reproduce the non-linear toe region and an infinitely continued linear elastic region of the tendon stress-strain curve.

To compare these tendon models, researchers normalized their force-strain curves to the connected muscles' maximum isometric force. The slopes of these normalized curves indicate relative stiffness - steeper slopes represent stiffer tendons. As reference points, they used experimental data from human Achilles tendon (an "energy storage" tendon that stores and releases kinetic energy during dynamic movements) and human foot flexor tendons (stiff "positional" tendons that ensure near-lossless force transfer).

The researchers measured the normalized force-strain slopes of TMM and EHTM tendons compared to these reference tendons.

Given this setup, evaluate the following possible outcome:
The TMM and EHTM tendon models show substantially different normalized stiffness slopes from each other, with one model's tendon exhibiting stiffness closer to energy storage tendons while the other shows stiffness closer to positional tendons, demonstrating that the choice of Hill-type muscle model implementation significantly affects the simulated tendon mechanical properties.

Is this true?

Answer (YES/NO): NO